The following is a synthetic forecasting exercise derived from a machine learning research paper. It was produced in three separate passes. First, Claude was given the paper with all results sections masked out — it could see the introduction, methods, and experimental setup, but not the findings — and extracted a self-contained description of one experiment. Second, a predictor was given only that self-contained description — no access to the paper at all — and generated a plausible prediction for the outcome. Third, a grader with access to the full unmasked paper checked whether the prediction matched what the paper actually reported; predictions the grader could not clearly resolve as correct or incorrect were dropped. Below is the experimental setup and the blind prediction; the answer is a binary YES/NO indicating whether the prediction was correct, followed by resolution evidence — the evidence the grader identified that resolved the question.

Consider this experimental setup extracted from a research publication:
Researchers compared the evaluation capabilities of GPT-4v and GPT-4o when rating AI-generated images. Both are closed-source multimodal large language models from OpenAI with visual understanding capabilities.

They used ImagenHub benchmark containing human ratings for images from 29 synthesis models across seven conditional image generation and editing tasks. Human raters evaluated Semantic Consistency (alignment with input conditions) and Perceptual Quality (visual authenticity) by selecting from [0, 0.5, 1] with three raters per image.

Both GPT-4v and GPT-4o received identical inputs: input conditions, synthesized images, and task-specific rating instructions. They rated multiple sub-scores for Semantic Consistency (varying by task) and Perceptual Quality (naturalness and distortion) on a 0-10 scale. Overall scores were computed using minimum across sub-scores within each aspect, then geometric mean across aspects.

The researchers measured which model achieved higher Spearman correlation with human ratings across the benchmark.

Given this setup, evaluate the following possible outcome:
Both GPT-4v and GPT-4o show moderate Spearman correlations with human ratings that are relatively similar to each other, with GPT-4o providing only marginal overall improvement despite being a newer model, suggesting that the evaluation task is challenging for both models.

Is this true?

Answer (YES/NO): NO